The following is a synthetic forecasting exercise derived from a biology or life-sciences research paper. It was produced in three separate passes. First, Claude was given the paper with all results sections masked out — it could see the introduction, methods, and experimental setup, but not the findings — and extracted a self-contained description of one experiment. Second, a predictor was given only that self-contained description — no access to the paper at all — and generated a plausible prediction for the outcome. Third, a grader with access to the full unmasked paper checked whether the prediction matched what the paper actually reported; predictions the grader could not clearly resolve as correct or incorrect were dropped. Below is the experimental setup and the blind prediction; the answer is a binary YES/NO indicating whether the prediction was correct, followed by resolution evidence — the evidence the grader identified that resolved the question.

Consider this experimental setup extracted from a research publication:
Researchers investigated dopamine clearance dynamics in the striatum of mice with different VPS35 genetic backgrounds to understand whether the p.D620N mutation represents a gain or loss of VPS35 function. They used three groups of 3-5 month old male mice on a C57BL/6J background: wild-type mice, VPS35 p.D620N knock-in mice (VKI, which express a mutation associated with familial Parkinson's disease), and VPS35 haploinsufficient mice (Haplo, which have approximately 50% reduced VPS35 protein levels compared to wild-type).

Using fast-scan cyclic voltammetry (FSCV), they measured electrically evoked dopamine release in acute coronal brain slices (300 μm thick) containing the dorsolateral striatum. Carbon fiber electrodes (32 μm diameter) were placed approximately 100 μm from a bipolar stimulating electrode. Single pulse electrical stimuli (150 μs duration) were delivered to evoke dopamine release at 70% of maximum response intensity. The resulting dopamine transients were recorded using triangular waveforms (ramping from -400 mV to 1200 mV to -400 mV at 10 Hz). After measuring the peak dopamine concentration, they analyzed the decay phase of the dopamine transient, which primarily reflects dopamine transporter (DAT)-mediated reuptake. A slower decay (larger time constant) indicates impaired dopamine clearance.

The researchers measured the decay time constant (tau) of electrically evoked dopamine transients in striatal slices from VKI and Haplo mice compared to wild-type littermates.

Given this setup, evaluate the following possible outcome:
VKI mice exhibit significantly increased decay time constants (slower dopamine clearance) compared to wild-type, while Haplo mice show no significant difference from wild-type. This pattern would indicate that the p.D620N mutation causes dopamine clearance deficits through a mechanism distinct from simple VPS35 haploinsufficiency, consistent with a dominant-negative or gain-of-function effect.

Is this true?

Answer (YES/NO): NO